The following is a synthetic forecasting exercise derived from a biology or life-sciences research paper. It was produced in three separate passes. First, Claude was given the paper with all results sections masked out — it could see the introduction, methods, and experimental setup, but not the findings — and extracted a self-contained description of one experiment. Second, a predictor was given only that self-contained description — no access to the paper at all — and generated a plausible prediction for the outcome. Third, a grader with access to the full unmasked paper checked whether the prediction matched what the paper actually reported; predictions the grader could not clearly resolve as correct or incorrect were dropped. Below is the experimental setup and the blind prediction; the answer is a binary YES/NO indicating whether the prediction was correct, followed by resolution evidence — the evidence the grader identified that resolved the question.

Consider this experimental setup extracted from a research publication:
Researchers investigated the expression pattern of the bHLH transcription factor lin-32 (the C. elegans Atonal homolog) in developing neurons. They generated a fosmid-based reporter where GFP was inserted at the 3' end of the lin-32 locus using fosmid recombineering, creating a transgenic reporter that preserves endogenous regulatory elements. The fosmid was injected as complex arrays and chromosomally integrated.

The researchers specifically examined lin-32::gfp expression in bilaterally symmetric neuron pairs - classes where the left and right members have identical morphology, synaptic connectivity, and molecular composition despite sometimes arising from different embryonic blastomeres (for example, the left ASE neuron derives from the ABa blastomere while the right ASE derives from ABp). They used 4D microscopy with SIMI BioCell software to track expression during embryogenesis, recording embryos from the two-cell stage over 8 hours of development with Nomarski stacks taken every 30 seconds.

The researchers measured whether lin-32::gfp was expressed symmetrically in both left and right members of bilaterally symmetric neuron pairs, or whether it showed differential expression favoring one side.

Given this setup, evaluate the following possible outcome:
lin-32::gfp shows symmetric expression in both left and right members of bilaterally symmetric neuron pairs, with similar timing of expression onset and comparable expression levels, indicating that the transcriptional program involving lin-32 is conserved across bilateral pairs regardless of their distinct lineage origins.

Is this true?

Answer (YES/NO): NO